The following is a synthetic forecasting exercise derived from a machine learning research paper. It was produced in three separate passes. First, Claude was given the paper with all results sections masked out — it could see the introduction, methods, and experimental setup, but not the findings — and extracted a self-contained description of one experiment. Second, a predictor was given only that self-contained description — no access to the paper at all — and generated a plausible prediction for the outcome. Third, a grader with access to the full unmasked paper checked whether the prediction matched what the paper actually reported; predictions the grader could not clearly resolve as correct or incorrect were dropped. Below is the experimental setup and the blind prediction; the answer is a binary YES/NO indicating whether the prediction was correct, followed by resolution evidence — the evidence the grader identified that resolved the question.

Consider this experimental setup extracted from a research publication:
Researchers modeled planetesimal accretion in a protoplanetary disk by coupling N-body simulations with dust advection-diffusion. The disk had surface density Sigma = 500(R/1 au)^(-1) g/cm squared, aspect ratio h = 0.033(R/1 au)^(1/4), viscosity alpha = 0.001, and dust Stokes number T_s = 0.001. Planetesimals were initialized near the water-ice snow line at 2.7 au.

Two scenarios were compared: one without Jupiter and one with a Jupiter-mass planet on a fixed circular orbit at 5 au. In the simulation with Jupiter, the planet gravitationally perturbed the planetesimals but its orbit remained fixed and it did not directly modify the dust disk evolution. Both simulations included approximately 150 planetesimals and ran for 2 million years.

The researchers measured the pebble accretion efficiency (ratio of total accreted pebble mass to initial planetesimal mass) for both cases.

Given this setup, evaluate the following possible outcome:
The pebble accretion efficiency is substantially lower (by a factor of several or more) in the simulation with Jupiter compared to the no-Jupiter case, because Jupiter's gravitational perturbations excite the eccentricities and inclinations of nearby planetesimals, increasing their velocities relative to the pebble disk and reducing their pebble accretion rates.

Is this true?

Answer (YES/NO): NO